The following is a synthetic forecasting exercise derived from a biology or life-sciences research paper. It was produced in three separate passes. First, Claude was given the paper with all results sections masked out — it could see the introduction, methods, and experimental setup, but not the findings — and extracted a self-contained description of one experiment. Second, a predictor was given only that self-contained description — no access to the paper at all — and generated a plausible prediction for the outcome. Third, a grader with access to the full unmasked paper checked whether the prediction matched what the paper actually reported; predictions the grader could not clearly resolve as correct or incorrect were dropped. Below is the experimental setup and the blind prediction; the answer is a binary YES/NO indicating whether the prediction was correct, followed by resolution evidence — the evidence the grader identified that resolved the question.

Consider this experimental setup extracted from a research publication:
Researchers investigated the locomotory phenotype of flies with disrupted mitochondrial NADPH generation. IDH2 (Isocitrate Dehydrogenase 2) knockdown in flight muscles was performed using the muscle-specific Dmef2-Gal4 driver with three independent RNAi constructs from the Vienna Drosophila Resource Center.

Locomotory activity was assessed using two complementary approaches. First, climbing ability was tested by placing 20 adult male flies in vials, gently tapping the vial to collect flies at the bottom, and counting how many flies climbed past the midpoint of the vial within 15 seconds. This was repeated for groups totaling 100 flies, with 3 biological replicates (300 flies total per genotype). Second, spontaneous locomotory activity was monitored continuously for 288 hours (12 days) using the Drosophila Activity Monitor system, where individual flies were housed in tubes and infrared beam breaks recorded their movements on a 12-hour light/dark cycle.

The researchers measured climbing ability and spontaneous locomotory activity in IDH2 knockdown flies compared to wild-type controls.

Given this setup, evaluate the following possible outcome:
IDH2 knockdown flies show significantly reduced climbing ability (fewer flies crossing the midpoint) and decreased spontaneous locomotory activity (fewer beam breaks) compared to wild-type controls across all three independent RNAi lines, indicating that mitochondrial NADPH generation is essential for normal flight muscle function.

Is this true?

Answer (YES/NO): NO